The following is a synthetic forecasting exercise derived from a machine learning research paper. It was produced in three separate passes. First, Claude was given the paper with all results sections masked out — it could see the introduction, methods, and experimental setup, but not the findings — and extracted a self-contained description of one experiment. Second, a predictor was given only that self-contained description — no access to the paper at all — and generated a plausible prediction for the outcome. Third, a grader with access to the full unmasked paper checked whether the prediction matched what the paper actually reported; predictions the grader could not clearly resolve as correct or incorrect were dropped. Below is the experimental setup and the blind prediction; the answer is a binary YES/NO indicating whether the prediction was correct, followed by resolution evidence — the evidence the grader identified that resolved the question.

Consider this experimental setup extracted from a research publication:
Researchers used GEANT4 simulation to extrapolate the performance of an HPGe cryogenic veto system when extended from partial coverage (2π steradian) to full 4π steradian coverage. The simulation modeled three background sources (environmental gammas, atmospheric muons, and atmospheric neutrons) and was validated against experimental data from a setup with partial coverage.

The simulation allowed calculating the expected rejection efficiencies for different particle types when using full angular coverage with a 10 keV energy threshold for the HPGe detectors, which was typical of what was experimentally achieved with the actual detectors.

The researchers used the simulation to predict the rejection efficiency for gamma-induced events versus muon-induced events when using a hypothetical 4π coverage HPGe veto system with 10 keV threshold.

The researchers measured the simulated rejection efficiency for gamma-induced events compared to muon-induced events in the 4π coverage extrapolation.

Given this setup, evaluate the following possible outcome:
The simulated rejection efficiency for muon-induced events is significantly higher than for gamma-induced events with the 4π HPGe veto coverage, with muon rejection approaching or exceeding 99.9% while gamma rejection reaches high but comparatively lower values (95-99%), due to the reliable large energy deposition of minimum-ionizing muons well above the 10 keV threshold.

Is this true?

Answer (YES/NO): NO